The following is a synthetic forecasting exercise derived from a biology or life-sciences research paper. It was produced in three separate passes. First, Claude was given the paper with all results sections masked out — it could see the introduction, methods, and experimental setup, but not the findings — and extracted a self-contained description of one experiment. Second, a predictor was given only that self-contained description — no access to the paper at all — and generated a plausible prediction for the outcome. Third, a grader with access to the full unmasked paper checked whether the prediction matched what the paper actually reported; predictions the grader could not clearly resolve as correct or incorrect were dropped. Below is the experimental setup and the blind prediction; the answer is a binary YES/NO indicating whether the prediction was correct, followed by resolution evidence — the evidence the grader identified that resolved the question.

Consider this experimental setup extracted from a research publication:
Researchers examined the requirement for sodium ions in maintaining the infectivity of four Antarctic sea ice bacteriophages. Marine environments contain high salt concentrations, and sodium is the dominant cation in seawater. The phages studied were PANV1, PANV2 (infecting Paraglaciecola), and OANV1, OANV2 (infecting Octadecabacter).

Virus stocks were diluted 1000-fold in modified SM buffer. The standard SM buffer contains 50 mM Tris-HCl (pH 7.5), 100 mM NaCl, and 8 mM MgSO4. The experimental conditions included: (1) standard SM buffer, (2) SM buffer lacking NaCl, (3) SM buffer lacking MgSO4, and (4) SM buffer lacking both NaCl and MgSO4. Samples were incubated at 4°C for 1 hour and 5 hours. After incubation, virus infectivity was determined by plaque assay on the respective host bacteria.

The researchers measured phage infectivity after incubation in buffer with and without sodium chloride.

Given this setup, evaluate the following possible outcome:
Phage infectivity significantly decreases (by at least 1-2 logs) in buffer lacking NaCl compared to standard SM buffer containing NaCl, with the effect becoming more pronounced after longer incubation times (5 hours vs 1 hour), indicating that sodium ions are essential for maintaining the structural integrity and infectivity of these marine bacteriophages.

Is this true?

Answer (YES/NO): NO